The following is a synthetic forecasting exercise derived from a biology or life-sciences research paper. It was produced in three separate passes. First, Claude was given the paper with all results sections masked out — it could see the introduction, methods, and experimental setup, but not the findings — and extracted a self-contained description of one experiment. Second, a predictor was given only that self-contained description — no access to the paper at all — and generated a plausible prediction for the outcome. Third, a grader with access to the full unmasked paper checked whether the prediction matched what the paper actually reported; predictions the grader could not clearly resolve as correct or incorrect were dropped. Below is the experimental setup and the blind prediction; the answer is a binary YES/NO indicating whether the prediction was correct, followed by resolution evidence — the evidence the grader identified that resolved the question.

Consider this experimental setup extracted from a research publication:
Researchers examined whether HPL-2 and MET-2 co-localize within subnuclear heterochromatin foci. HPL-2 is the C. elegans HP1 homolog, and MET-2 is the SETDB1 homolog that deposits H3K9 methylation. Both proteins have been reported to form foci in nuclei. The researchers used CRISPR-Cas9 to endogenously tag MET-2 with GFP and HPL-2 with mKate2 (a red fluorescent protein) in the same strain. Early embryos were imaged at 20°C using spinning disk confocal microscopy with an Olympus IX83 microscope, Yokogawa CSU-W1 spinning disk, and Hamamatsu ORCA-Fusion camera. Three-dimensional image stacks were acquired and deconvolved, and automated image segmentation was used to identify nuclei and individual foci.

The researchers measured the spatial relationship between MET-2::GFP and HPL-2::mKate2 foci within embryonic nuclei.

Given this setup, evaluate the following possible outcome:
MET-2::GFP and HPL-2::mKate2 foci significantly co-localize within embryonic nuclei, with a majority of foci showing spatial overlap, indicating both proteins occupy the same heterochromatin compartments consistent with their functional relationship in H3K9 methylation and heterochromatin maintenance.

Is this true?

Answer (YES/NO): YES